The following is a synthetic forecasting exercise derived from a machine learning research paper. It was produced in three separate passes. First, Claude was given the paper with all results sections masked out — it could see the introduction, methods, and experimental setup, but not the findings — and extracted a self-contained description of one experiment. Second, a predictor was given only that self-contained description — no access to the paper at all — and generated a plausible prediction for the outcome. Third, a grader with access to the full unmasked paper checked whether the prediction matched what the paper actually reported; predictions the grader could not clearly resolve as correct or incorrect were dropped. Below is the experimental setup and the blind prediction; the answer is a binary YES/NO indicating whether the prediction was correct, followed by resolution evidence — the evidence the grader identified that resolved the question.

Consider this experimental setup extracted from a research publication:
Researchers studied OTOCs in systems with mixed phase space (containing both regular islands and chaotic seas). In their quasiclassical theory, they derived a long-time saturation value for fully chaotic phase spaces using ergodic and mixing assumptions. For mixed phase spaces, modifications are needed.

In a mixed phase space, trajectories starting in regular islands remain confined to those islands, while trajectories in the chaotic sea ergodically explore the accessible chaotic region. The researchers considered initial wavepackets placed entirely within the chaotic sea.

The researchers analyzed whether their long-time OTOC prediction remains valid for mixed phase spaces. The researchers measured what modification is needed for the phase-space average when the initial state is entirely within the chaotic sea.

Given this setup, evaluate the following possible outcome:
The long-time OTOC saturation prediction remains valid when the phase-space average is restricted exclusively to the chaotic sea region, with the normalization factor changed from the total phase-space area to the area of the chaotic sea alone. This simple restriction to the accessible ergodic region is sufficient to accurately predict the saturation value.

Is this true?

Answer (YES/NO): NO